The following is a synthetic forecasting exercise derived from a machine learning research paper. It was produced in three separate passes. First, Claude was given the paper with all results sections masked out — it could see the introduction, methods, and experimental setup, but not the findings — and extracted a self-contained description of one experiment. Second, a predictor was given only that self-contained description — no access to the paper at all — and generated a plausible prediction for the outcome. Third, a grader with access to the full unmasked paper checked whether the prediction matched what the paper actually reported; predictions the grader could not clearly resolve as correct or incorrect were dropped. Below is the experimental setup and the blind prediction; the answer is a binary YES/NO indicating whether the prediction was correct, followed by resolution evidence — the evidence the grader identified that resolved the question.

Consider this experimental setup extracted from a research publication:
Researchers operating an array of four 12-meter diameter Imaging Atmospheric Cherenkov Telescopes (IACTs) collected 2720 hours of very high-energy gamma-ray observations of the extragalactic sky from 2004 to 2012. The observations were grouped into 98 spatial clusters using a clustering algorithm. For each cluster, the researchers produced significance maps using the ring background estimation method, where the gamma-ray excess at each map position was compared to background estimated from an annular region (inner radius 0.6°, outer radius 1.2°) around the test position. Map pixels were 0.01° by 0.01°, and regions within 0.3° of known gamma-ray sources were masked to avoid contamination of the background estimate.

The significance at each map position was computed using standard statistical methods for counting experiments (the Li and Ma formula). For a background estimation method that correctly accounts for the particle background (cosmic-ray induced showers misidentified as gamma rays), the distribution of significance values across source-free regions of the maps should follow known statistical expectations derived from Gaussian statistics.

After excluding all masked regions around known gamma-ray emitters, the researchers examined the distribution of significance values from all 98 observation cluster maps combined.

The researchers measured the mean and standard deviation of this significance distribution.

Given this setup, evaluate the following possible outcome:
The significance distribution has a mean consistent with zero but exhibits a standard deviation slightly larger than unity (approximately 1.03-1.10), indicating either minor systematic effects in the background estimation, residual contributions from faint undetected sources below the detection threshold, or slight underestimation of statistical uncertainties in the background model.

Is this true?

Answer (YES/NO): NO